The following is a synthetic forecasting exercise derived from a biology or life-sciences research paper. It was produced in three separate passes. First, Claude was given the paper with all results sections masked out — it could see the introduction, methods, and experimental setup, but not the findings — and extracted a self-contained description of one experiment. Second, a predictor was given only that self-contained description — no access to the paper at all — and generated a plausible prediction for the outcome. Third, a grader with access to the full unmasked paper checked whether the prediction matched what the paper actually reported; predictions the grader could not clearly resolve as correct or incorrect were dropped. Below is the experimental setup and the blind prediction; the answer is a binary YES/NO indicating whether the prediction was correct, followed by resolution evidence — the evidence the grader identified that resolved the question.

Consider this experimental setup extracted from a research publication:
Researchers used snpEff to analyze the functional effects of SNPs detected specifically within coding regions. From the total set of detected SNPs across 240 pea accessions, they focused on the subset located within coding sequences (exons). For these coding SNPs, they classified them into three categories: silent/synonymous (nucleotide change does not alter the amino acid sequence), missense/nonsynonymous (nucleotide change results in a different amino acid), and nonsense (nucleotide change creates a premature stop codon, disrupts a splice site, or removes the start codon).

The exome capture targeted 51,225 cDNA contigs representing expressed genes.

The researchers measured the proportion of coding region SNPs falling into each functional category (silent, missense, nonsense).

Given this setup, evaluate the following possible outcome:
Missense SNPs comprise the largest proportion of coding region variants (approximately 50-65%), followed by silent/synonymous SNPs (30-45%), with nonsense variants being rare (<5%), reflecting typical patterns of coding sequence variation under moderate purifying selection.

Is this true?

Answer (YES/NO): NO